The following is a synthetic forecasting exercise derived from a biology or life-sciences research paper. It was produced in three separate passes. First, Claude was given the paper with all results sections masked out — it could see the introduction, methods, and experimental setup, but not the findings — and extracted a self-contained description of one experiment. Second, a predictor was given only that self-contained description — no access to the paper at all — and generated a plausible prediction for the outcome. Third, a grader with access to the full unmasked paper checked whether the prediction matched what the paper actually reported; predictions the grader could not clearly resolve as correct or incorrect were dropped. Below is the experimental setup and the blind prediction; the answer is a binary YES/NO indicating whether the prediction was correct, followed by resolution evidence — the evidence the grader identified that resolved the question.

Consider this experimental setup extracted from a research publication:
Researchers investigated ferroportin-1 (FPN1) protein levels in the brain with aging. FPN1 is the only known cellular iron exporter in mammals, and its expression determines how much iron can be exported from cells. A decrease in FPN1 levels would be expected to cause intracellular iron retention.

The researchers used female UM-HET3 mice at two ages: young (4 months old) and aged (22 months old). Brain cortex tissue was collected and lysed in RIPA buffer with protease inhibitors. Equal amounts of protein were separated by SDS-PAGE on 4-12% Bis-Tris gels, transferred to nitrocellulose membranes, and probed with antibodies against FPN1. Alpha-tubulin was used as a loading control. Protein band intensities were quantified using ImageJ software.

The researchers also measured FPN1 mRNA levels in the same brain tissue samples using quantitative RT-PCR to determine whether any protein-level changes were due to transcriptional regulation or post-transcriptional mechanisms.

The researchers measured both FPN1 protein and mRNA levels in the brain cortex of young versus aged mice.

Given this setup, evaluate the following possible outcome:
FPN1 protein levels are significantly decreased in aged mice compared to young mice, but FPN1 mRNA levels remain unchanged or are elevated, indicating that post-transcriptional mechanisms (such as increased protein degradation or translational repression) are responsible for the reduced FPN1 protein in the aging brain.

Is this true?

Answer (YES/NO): YES